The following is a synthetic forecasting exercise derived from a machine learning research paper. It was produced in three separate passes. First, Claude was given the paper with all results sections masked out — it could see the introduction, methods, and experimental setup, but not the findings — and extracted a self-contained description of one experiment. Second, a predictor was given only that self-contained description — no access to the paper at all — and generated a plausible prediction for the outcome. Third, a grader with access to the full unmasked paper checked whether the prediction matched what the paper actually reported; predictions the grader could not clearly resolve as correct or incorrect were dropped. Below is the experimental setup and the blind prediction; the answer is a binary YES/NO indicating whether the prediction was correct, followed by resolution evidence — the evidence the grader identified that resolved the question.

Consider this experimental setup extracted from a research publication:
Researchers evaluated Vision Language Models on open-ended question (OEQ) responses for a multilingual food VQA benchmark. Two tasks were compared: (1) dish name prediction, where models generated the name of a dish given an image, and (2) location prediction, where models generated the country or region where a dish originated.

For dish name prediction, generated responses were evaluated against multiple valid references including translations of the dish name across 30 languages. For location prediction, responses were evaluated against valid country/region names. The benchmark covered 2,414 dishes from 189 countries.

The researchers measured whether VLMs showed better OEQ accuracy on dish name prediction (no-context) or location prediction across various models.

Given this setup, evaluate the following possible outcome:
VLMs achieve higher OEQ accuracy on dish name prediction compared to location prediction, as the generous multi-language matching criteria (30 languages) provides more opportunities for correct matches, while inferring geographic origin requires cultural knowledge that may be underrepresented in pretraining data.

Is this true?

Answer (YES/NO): NO